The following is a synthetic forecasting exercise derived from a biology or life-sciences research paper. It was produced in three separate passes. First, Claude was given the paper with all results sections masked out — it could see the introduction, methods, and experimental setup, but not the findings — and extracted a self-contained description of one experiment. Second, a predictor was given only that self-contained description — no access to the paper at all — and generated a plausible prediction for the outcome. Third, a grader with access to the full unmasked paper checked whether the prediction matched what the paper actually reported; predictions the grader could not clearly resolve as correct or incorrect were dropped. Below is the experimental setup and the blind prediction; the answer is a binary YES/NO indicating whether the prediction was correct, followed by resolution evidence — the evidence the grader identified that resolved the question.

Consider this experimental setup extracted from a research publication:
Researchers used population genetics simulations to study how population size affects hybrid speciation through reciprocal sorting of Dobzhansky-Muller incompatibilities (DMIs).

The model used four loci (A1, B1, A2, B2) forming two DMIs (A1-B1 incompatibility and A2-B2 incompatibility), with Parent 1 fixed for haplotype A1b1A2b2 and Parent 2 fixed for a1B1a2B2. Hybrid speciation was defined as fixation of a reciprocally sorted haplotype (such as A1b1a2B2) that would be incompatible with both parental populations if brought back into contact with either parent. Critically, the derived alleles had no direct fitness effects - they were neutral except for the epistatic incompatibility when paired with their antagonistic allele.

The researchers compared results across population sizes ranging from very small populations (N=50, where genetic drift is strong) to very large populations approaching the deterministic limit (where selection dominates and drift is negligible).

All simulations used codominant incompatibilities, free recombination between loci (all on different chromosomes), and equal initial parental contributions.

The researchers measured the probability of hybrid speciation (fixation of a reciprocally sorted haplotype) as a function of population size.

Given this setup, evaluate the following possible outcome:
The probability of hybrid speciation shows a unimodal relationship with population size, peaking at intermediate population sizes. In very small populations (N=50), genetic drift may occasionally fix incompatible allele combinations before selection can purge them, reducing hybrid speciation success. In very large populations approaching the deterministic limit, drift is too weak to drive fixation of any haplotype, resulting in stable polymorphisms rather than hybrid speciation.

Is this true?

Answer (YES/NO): NO